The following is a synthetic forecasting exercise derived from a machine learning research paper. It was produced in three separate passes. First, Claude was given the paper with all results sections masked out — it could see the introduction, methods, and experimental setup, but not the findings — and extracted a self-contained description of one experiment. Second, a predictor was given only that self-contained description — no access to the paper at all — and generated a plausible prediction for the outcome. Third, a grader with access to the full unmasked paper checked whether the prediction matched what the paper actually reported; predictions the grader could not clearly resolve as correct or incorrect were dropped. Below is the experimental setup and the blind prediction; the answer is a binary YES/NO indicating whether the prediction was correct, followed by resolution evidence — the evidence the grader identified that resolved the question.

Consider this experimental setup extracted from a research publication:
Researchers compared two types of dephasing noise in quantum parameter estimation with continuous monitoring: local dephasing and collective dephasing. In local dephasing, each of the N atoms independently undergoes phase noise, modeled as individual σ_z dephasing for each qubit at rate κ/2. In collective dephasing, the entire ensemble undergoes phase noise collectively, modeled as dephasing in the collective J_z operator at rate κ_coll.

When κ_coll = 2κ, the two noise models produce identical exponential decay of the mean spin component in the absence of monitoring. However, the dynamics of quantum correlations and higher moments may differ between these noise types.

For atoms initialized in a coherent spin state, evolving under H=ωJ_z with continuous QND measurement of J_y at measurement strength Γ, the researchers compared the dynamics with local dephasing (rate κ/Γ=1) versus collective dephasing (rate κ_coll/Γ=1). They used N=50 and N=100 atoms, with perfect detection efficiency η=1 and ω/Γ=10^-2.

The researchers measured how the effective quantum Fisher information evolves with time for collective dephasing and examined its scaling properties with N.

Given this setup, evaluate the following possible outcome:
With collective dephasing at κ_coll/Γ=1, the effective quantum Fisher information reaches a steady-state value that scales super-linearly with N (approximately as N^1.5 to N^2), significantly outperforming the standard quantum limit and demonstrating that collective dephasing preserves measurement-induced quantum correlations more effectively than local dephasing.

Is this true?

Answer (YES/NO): NO